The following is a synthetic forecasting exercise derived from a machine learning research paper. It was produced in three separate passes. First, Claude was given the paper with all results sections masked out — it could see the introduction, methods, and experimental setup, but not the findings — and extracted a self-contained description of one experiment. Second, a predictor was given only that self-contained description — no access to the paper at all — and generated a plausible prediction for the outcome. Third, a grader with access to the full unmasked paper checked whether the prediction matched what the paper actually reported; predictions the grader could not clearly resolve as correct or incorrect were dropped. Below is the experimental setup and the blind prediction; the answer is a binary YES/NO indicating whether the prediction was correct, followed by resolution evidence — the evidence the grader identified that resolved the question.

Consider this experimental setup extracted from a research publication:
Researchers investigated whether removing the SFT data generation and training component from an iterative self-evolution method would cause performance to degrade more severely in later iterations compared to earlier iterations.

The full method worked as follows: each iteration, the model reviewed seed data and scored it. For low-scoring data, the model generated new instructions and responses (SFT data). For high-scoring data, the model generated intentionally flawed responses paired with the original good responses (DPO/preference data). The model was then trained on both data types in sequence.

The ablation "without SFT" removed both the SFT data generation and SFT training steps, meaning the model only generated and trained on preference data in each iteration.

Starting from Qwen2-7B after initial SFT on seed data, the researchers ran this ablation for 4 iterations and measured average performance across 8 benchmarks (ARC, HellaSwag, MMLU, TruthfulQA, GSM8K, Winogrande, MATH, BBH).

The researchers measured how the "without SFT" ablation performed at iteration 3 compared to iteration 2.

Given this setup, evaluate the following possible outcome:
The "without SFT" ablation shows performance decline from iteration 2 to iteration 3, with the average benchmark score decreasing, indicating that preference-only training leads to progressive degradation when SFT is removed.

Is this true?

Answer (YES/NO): YES